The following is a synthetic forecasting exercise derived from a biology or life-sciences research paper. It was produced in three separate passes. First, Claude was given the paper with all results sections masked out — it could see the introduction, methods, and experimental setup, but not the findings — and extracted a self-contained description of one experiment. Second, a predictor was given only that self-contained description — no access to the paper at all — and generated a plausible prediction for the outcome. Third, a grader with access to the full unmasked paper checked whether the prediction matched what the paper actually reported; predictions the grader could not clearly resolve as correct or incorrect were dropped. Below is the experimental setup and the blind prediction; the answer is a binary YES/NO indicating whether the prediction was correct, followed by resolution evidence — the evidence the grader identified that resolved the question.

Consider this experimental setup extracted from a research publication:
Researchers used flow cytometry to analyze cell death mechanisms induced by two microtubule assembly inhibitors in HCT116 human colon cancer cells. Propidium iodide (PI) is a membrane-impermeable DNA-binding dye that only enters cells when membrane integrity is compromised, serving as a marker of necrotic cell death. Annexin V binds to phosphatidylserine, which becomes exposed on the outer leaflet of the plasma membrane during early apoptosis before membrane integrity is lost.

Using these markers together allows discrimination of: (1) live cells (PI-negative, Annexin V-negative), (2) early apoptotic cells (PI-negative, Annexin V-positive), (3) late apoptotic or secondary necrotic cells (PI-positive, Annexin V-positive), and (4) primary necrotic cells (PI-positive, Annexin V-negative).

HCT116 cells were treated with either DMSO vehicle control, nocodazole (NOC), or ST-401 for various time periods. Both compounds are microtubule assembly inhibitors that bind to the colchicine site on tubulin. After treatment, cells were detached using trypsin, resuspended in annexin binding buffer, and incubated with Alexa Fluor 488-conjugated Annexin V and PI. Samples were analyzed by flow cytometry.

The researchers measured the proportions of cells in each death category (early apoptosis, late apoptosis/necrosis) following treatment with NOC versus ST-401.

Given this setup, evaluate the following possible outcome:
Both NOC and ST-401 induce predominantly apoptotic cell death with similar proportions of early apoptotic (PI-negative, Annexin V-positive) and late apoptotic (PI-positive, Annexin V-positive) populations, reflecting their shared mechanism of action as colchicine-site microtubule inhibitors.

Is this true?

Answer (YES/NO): NO